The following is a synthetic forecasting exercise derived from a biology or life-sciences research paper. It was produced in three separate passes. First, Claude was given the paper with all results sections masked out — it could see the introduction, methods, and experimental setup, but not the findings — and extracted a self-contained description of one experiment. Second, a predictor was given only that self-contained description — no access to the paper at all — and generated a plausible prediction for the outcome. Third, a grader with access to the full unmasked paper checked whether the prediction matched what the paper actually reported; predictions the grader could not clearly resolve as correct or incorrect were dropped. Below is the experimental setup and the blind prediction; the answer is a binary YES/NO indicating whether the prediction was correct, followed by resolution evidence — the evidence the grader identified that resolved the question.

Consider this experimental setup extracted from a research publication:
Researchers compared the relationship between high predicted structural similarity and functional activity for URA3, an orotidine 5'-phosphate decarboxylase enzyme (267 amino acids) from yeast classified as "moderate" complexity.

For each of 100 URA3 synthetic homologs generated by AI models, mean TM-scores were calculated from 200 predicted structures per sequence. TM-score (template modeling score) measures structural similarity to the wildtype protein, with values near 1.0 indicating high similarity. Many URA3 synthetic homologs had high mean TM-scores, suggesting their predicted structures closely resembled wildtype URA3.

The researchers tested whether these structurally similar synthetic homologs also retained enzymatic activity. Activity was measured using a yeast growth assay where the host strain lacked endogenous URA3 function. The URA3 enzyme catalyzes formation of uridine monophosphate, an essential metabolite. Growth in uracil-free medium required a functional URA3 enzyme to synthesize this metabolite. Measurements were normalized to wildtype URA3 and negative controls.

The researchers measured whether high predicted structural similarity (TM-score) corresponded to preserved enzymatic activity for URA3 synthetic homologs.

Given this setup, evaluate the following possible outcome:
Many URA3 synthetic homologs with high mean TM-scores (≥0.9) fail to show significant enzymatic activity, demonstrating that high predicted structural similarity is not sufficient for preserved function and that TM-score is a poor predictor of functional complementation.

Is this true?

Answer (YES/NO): YES